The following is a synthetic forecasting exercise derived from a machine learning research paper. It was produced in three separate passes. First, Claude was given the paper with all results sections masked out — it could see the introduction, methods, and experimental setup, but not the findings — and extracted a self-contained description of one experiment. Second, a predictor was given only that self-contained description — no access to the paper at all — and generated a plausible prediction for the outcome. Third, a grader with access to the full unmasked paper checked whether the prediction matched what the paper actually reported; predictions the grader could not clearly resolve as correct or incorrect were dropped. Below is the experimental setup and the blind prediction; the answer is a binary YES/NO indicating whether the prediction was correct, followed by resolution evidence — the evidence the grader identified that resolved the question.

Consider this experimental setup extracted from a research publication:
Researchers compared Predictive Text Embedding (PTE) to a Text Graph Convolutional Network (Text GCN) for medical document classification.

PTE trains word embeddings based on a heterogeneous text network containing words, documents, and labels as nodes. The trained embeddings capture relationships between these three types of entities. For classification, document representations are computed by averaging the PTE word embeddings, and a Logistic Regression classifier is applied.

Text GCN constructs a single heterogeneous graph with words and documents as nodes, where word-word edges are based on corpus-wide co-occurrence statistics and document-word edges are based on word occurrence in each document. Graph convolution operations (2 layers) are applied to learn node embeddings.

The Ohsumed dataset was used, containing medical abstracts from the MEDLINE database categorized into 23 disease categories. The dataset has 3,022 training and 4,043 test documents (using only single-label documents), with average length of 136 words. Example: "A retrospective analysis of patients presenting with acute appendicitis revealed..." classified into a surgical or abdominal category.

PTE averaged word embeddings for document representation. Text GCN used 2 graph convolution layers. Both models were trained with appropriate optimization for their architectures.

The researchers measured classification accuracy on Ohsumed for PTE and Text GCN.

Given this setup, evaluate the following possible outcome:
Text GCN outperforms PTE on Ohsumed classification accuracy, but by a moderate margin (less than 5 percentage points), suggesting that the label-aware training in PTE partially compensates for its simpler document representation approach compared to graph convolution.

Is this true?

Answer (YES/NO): NO